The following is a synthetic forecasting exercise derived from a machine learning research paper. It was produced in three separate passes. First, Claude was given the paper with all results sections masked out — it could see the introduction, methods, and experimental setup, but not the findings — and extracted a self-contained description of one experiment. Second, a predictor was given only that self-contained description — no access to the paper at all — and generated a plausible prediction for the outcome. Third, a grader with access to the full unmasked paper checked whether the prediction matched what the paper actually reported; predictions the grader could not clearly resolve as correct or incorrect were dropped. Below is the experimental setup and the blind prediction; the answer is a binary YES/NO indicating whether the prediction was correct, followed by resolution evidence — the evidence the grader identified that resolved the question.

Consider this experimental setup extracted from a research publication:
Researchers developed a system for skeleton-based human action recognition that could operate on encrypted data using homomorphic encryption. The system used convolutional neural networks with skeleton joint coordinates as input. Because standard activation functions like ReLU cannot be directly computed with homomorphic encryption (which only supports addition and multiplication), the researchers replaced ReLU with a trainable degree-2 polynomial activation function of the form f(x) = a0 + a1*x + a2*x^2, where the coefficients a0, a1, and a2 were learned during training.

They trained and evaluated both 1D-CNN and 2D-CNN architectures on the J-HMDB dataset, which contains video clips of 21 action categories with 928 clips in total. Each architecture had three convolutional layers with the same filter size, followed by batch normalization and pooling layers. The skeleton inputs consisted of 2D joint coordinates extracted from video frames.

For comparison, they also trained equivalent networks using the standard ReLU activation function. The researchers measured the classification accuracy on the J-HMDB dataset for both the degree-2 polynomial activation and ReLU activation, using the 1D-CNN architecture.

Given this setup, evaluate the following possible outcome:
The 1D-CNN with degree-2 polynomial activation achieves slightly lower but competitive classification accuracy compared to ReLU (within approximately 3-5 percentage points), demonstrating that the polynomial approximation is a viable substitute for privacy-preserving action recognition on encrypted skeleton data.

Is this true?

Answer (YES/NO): NO